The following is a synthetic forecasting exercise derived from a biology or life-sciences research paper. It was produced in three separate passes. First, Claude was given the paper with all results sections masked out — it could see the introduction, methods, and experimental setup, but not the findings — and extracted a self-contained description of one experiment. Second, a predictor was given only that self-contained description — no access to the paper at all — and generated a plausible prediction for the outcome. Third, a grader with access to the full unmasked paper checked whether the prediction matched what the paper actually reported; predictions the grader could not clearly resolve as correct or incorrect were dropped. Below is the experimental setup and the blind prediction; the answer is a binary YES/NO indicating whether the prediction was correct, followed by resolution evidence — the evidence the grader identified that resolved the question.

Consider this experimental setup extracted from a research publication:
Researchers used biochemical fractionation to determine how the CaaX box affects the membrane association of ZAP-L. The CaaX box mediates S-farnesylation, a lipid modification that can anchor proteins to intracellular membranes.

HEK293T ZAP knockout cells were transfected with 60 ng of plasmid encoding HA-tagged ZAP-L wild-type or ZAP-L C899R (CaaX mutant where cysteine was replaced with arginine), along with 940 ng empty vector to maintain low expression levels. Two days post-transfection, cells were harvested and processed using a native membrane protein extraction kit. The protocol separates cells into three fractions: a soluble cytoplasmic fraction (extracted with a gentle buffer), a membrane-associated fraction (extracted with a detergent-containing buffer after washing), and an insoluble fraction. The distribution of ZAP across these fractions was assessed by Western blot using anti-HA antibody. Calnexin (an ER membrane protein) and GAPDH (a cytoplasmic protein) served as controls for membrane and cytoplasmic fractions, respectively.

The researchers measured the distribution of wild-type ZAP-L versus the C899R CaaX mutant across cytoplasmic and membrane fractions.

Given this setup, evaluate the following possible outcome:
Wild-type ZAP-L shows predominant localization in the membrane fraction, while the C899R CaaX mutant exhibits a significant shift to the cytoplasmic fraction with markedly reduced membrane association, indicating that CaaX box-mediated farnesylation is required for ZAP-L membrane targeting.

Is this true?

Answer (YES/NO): NO